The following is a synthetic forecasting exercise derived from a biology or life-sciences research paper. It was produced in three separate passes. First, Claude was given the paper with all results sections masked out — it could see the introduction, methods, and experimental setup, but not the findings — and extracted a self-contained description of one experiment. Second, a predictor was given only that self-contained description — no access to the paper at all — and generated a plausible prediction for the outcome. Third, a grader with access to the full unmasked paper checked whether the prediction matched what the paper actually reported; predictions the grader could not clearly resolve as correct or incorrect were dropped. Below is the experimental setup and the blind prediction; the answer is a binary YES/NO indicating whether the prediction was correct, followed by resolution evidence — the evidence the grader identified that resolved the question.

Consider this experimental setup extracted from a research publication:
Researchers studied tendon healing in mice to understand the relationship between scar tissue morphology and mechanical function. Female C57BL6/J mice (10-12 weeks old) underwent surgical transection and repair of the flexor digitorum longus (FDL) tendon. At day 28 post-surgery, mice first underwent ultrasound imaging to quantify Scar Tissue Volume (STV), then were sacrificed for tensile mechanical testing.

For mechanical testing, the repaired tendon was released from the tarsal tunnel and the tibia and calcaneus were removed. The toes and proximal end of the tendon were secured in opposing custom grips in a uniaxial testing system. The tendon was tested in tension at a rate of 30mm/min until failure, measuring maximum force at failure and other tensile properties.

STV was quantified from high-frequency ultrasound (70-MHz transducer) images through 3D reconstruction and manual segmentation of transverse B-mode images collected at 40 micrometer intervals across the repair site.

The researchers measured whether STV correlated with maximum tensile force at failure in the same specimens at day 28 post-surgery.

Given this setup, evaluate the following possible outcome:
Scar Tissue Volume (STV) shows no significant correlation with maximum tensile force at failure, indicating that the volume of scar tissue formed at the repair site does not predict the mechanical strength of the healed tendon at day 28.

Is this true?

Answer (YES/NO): YES